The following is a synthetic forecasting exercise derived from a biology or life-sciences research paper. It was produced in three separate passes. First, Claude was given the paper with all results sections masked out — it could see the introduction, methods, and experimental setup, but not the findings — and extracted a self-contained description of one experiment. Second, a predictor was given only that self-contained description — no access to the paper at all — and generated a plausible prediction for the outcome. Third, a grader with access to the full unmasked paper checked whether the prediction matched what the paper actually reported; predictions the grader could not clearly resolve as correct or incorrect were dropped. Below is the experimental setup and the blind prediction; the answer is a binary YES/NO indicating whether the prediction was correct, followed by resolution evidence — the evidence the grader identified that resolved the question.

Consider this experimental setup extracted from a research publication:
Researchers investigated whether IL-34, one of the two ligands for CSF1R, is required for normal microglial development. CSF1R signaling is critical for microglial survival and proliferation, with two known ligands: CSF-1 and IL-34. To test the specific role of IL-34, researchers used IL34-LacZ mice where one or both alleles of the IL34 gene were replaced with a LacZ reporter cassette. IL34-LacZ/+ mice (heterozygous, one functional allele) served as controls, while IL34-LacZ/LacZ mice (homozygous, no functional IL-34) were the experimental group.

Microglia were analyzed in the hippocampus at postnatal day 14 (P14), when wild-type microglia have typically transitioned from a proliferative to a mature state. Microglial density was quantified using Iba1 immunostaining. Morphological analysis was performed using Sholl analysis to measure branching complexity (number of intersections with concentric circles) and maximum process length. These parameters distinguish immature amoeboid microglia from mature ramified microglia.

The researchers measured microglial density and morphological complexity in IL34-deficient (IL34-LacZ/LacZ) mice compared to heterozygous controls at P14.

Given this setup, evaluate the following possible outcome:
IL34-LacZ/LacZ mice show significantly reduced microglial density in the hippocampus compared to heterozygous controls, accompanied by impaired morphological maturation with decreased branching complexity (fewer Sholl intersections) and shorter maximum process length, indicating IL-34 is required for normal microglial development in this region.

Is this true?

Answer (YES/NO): YES